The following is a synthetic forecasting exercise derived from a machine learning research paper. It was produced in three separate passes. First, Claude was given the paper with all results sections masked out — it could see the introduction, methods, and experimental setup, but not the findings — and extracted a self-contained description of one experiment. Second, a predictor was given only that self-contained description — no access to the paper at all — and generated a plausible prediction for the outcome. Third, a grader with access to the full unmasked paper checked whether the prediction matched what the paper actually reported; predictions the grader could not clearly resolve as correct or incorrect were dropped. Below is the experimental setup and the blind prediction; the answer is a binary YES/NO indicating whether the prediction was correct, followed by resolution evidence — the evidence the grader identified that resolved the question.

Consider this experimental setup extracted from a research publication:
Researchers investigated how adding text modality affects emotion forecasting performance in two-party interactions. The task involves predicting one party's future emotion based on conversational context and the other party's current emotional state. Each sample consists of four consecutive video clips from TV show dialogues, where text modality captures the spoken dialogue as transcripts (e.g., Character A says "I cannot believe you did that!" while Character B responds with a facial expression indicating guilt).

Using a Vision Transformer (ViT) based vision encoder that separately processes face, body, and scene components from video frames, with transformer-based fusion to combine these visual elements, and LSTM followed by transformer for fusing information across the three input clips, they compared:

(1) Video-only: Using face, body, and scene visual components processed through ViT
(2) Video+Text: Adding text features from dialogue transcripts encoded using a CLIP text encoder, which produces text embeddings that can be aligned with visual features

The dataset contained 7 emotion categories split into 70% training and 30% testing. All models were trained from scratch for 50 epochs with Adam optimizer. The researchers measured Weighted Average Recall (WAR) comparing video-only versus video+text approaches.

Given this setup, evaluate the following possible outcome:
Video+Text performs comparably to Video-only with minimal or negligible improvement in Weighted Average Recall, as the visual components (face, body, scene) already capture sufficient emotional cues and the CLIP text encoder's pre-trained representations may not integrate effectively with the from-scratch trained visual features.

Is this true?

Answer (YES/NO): NO